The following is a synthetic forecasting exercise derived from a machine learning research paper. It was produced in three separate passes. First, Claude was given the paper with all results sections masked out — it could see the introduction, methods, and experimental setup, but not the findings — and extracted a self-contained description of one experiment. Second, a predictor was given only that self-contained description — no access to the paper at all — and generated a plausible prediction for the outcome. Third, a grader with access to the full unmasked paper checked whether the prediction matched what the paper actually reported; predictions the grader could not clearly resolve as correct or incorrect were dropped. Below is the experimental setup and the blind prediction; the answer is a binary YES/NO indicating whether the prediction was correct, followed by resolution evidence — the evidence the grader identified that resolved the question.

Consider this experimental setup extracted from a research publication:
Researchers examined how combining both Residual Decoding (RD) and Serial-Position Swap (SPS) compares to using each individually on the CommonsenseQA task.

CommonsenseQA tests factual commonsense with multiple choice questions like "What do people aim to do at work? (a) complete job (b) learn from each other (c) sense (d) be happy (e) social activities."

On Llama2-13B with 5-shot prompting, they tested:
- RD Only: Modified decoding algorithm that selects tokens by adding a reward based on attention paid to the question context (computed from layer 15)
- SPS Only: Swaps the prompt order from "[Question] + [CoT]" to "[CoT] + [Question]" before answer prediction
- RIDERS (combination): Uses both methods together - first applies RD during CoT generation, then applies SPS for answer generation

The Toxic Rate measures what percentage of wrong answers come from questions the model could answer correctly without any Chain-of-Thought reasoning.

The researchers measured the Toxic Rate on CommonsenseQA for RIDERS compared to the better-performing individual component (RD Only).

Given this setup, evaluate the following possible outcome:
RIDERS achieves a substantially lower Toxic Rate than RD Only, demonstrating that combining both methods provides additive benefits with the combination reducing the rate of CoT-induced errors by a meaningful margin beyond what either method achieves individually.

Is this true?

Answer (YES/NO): YES